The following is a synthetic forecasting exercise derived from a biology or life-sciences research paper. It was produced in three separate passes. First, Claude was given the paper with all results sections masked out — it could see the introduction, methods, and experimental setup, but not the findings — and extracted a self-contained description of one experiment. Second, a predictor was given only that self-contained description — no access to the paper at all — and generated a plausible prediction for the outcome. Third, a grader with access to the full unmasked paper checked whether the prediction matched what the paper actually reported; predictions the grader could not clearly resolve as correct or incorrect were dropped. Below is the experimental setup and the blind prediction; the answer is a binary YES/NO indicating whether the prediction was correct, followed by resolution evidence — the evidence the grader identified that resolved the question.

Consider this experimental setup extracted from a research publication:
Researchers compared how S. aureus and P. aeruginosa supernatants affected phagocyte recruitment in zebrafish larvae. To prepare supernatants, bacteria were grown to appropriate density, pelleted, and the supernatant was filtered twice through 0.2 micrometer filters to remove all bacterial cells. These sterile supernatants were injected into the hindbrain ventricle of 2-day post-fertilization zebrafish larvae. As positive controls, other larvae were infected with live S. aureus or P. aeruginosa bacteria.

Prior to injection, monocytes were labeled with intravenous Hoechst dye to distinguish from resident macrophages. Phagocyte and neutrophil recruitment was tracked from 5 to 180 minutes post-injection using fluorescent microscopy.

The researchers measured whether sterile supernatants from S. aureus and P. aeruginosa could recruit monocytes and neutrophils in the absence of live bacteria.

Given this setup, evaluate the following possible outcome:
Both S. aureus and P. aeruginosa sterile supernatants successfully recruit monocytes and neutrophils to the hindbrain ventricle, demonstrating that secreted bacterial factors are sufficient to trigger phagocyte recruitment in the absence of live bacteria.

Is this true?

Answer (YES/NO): NO